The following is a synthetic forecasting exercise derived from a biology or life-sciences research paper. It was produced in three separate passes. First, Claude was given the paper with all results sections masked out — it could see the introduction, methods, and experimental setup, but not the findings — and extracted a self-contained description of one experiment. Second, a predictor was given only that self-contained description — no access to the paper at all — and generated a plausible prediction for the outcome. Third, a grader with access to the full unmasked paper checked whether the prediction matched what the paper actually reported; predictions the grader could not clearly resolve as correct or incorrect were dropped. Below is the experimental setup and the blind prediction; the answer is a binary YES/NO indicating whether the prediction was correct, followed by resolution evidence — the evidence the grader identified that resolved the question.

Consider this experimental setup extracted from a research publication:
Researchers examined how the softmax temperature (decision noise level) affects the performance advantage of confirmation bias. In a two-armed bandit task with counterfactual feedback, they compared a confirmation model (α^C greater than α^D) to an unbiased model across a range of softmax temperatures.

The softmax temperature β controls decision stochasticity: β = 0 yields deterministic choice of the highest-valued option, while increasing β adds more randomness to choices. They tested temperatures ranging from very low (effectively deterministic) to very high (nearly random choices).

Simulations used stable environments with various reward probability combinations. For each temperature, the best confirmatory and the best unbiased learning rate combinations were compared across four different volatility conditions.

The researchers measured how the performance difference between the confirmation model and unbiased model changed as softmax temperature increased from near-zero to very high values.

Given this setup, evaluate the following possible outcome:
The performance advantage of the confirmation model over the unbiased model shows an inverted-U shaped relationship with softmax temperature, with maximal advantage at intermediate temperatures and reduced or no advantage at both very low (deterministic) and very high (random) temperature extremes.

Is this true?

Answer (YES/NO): YES